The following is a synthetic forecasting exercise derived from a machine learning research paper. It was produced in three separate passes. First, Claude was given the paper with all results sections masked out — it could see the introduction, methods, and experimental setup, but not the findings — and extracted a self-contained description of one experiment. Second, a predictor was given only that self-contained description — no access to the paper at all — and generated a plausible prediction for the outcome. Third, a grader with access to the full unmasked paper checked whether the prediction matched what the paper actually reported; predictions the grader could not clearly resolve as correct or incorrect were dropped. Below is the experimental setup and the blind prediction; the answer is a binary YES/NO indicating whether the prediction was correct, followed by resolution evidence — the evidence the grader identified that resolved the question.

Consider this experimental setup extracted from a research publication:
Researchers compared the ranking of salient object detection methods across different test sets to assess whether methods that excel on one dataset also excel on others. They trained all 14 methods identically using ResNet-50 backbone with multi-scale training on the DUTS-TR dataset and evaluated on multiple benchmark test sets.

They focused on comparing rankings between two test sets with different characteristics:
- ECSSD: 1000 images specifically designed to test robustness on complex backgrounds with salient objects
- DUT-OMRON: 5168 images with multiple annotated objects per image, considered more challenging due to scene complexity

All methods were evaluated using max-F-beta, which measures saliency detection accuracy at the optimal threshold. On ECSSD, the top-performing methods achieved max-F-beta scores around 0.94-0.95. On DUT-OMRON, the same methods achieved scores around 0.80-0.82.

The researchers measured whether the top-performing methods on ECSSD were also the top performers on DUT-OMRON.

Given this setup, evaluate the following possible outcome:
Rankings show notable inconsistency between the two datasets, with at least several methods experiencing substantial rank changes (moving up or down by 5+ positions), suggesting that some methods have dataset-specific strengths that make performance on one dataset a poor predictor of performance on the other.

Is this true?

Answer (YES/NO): NO